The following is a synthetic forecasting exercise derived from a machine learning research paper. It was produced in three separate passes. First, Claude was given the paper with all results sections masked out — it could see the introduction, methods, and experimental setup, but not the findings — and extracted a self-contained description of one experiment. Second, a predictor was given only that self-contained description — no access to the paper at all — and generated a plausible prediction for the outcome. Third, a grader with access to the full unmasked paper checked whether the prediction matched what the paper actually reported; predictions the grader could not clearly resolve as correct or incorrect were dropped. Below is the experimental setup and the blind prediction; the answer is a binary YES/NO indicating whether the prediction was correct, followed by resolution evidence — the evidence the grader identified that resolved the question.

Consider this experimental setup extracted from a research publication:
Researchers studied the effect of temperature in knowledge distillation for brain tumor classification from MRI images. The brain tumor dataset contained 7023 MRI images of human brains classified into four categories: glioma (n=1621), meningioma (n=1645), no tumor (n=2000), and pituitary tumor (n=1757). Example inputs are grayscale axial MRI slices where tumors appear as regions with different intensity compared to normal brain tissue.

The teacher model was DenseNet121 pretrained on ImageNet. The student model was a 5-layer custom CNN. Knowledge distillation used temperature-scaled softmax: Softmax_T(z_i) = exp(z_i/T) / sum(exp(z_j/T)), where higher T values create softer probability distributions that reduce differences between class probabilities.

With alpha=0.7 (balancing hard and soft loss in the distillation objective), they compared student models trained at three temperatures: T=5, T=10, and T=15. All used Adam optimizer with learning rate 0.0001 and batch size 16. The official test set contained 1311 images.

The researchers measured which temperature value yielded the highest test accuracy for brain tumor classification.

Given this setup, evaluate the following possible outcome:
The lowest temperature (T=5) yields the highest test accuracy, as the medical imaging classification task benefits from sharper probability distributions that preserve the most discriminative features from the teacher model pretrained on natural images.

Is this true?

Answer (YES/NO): NO